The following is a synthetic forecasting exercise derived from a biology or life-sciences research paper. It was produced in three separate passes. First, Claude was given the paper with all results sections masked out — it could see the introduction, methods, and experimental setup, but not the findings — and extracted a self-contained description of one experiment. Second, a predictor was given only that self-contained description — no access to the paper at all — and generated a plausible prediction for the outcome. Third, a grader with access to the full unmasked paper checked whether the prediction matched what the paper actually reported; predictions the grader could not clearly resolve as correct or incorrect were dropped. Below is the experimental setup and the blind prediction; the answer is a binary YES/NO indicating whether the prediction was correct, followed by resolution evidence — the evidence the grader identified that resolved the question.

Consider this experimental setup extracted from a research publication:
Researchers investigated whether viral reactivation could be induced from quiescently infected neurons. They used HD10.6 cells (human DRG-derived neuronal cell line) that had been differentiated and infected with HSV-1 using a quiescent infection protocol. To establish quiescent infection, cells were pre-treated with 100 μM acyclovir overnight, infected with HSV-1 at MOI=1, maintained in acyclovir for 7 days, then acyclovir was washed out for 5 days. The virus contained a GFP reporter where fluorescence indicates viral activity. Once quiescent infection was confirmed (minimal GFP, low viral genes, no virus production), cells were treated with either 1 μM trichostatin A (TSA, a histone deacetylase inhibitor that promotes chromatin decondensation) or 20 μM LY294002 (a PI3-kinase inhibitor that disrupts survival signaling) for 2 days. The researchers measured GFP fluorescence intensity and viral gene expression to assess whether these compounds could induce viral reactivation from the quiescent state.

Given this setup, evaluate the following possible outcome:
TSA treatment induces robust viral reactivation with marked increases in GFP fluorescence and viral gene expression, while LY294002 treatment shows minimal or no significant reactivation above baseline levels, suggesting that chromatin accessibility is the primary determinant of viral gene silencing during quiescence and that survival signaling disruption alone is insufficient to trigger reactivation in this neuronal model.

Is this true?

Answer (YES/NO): YES